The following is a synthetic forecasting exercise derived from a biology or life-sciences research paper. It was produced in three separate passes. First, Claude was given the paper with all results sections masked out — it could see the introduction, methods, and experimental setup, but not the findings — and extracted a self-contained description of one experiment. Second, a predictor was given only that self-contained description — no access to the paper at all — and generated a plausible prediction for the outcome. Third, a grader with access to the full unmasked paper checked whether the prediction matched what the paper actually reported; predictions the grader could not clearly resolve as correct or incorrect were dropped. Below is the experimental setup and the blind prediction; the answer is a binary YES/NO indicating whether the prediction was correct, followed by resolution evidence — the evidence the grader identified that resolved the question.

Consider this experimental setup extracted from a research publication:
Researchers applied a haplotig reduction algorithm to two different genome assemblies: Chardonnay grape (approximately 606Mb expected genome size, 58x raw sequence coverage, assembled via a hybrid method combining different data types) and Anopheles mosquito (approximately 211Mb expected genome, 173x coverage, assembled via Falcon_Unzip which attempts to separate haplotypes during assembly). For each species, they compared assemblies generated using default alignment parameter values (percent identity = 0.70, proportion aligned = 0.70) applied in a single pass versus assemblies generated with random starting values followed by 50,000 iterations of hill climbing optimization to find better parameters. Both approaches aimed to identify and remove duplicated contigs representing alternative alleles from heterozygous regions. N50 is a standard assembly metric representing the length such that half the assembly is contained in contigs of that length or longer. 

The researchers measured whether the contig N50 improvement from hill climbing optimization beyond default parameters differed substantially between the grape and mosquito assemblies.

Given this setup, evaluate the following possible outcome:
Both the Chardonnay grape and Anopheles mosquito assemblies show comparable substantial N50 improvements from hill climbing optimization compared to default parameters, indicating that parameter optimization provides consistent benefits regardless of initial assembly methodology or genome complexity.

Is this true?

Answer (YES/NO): NO